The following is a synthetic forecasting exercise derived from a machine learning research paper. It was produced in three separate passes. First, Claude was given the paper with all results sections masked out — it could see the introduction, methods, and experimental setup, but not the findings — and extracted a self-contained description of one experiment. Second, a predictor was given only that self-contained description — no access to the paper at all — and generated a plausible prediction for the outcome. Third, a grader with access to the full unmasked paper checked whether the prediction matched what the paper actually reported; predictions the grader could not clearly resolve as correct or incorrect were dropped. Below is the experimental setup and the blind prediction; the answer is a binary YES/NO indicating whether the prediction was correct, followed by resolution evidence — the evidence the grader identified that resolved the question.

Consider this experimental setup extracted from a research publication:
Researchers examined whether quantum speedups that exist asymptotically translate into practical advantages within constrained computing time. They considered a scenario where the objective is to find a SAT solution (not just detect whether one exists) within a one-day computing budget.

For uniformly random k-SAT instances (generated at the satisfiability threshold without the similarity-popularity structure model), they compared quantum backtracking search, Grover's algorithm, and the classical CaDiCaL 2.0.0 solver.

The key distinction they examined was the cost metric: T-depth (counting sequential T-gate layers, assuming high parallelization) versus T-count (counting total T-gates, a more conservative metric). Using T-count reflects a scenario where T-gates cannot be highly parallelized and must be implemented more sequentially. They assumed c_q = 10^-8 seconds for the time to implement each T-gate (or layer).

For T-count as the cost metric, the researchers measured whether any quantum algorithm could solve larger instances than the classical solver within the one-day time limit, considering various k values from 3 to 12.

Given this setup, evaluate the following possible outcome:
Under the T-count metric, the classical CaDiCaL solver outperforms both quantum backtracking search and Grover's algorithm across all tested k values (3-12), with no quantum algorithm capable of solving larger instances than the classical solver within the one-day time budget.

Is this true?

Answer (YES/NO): YES